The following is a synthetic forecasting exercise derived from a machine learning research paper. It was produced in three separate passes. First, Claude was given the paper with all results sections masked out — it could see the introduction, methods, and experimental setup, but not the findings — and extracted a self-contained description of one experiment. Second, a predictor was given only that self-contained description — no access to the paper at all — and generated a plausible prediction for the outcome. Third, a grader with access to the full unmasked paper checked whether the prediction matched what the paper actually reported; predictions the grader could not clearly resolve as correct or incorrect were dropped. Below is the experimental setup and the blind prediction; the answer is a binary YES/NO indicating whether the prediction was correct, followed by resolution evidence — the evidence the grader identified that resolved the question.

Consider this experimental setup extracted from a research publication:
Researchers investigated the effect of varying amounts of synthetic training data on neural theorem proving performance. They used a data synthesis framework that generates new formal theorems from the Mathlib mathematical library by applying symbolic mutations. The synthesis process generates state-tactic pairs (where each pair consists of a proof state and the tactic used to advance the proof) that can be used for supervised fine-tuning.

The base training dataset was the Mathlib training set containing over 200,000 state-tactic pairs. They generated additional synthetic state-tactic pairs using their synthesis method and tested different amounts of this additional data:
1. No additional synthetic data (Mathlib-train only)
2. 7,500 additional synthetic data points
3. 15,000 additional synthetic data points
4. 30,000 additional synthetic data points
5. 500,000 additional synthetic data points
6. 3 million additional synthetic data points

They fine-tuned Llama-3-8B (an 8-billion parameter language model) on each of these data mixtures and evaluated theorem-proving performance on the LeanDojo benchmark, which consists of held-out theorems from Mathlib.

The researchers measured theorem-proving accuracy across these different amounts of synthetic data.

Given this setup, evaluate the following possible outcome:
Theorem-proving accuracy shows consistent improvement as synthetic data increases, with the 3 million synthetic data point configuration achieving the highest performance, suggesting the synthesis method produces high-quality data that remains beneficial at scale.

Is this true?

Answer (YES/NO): NO